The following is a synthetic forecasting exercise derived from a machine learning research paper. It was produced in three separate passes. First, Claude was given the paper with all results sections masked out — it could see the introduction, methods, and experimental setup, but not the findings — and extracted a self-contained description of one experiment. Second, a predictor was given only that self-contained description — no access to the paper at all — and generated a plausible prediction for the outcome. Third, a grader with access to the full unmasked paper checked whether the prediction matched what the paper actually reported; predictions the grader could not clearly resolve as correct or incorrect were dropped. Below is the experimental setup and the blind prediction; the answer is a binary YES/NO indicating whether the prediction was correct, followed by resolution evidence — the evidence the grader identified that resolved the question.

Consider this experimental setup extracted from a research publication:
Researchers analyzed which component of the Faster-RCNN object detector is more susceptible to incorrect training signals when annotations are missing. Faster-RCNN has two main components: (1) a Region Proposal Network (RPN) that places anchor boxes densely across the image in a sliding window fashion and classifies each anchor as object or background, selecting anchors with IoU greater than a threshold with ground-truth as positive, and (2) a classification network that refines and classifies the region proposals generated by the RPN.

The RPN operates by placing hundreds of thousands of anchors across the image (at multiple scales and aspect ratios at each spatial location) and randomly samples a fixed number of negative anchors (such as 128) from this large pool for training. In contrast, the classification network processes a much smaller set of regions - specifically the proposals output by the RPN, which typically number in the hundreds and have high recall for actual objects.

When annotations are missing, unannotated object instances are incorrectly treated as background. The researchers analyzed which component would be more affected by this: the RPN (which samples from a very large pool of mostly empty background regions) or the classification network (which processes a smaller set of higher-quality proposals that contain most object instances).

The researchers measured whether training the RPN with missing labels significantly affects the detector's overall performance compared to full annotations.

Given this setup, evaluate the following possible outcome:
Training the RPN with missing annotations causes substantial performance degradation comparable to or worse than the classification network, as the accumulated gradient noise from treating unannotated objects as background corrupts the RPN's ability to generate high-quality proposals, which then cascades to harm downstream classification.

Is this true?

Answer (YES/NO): NO